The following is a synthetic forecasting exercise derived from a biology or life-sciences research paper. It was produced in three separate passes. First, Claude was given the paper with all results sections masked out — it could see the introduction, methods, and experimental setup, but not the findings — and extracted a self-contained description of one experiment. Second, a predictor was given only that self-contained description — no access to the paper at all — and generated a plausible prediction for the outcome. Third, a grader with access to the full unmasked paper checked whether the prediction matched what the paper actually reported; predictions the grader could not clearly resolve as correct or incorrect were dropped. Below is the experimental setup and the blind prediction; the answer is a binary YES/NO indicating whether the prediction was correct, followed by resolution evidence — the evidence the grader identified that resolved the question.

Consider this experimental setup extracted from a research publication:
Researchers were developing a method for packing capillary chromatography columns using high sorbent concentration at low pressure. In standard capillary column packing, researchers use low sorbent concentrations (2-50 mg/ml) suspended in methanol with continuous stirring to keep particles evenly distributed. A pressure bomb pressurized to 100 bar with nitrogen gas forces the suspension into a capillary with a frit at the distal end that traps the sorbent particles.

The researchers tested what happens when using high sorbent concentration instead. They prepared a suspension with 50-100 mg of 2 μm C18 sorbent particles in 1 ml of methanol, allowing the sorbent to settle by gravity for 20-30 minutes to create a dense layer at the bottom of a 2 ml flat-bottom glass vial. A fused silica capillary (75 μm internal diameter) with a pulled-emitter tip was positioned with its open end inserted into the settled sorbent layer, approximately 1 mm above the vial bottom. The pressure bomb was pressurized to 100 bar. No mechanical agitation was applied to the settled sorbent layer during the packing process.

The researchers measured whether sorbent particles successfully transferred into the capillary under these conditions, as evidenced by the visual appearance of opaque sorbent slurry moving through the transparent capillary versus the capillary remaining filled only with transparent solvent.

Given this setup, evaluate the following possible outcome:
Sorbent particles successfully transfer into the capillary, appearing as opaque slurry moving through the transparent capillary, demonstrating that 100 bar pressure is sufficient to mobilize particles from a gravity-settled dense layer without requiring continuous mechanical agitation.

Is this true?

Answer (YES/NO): NO